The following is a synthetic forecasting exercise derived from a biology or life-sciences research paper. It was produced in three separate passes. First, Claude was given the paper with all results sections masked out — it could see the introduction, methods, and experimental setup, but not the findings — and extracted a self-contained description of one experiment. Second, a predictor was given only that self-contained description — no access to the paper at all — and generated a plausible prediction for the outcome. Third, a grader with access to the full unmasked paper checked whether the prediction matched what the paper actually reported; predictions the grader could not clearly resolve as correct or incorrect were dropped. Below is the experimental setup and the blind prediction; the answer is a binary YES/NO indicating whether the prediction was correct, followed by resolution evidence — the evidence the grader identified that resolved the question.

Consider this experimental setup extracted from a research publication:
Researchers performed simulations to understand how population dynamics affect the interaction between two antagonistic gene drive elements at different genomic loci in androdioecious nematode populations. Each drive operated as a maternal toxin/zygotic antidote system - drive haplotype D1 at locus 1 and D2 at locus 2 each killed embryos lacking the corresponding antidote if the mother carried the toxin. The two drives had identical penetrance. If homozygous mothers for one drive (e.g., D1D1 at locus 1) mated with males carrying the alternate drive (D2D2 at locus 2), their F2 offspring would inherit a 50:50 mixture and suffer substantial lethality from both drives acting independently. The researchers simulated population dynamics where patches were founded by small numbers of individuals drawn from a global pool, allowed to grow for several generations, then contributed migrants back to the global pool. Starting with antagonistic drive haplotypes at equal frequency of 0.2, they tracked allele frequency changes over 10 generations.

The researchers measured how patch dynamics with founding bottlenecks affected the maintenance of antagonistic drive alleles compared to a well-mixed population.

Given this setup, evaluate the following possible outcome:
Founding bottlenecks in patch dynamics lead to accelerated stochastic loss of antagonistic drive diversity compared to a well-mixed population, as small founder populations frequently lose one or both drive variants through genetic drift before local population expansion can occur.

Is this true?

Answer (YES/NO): NO